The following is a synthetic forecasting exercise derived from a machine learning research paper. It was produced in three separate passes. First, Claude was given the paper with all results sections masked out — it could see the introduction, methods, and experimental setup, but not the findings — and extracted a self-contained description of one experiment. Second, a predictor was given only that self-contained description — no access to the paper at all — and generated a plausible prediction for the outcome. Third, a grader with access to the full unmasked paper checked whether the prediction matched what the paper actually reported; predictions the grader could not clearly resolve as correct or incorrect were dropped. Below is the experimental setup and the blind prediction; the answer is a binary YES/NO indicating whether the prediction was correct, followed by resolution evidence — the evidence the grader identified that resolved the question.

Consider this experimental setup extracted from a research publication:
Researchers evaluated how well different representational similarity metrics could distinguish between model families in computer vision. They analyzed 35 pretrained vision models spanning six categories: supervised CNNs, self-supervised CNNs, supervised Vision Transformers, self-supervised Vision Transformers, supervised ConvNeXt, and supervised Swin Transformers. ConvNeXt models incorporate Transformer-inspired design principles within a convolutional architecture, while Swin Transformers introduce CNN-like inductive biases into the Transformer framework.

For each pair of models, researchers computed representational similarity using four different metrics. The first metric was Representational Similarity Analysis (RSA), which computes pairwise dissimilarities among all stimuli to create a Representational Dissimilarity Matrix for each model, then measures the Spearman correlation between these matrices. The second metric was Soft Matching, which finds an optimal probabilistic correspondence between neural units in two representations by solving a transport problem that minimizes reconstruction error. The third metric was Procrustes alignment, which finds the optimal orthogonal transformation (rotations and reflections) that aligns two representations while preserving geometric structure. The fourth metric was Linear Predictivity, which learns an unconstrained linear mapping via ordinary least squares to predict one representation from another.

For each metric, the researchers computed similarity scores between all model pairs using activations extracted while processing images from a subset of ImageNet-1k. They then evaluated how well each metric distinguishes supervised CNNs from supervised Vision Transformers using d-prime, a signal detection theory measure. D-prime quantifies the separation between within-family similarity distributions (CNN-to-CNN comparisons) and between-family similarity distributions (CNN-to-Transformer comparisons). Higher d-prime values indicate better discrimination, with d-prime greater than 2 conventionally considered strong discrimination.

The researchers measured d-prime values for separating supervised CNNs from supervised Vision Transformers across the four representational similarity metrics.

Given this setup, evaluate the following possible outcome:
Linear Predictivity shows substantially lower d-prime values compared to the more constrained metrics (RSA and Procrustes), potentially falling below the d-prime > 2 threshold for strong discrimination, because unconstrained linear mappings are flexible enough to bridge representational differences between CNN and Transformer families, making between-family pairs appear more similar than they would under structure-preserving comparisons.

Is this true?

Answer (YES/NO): YES